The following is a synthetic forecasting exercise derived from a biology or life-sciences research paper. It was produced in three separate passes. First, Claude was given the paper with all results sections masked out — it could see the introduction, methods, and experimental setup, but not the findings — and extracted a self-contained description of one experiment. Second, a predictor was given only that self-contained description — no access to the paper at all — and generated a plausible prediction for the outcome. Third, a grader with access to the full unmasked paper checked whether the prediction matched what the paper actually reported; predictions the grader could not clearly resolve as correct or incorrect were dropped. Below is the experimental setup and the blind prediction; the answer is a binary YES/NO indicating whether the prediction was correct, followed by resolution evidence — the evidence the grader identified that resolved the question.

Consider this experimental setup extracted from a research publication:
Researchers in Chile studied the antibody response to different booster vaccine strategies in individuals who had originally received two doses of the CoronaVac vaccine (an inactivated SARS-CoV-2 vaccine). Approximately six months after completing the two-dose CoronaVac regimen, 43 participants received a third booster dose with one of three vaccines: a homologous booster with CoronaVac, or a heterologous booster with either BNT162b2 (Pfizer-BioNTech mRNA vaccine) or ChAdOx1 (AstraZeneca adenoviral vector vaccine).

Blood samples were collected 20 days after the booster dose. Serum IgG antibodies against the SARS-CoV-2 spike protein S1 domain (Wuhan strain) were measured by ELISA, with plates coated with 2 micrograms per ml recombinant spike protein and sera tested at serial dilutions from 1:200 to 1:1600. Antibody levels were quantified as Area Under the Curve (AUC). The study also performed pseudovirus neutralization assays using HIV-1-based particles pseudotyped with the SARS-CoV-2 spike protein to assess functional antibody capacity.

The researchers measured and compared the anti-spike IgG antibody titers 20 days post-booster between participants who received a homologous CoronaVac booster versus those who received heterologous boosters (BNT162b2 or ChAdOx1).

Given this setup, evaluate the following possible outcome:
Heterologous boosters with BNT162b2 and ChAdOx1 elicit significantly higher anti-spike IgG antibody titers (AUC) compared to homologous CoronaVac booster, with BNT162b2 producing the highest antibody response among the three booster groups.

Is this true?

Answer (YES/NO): NO